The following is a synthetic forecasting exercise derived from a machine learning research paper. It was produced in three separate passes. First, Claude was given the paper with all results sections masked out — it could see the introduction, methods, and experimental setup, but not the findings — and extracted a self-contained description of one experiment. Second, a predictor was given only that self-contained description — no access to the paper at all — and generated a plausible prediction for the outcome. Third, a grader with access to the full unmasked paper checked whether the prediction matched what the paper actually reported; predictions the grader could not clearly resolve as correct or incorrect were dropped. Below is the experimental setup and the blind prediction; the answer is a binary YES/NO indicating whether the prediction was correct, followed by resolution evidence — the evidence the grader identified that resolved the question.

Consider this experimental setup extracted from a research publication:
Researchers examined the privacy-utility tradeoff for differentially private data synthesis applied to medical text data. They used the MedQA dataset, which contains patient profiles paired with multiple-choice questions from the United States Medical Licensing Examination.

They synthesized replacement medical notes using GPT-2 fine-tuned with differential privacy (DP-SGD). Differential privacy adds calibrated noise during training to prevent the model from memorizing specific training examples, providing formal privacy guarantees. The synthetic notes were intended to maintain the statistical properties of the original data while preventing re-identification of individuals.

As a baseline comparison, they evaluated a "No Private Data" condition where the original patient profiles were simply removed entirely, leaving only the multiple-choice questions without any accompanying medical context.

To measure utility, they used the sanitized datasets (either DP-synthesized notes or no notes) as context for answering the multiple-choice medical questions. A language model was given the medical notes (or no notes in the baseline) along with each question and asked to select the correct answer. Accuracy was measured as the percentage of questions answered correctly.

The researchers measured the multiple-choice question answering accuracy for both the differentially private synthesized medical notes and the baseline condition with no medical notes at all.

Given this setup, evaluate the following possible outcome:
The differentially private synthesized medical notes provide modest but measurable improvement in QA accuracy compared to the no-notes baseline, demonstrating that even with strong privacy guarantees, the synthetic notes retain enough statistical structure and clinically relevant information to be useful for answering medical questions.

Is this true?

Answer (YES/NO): NO